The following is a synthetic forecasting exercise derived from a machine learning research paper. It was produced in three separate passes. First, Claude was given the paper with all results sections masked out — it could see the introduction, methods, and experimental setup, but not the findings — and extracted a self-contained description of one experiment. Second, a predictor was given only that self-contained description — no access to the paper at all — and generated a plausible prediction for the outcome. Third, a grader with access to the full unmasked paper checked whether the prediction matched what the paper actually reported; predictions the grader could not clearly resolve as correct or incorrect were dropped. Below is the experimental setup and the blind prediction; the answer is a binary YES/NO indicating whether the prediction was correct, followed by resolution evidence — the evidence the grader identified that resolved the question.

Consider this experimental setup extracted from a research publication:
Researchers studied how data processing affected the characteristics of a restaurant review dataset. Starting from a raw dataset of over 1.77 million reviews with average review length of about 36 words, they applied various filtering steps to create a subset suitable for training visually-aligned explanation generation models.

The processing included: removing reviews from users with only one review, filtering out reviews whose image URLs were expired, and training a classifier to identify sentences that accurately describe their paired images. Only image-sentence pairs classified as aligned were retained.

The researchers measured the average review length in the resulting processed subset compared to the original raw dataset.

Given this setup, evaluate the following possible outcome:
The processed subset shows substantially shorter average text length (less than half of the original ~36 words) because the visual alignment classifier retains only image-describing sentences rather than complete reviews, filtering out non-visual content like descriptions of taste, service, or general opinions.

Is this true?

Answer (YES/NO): NO